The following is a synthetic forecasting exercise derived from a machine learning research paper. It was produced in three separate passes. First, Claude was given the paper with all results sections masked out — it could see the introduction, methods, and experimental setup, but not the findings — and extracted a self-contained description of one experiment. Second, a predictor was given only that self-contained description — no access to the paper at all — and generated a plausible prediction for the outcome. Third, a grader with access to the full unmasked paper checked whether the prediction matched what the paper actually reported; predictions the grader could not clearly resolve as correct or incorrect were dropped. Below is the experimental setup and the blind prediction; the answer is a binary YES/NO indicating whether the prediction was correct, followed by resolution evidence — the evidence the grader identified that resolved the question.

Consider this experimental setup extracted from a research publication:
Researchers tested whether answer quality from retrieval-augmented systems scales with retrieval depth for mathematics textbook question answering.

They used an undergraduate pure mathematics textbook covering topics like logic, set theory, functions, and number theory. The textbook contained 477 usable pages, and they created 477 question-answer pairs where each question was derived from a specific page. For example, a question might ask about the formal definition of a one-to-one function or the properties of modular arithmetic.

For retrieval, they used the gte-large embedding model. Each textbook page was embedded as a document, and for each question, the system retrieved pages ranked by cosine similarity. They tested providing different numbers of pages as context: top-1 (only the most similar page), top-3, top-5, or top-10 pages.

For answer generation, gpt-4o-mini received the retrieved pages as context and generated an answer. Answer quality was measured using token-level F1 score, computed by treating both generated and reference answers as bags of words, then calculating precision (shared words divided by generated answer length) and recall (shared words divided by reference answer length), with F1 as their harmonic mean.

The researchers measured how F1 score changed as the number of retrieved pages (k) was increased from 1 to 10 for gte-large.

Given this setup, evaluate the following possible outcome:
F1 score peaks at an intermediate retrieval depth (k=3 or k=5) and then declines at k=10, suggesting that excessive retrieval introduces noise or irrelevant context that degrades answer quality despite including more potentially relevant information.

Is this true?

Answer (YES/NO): NO